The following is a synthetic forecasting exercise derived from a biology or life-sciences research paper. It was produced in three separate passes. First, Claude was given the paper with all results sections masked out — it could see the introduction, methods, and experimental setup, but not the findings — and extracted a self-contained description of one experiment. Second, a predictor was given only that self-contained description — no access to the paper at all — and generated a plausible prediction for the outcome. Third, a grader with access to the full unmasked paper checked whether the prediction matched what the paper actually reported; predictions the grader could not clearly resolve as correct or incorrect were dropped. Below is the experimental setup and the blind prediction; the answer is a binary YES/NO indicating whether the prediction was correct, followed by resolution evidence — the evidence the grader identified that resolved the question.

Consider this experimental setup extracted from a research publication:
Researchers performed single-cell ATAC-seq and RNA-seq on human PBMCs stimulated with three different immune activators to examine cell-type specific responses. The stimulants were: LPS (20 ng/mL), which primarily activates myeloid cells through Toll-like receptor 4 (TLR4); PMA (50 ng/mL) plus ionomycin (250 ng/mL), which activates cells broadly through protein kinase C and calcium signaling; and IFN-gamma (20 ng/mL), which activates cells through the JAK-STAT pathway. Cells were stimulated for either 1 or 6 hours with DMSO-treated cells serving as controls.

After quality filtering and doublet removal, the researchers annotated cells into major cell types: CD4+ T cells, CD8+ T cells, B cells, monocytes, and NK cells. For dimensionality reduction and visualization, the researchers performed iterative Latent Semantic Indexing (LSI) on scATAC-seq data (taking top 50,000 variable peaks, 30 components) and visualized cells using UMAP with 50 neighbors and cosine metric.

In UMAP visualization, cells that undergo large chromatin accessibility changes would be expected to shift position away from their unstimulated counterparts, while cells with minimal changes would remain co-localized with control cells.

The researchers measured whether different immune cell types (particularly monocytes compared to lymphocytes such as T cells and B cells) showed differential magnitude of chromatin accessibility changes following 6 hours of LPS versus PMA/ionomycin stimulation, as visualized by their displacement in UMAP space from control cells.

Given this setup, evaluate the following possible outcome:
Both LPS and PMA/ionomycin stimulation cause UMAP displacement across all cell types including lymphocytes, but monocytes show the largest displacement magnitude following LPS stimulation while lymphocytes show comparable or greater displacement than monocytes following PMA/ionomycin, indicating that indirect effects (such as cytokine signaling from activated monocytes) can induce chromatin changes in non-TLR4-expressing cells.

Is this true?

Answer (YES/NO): NO